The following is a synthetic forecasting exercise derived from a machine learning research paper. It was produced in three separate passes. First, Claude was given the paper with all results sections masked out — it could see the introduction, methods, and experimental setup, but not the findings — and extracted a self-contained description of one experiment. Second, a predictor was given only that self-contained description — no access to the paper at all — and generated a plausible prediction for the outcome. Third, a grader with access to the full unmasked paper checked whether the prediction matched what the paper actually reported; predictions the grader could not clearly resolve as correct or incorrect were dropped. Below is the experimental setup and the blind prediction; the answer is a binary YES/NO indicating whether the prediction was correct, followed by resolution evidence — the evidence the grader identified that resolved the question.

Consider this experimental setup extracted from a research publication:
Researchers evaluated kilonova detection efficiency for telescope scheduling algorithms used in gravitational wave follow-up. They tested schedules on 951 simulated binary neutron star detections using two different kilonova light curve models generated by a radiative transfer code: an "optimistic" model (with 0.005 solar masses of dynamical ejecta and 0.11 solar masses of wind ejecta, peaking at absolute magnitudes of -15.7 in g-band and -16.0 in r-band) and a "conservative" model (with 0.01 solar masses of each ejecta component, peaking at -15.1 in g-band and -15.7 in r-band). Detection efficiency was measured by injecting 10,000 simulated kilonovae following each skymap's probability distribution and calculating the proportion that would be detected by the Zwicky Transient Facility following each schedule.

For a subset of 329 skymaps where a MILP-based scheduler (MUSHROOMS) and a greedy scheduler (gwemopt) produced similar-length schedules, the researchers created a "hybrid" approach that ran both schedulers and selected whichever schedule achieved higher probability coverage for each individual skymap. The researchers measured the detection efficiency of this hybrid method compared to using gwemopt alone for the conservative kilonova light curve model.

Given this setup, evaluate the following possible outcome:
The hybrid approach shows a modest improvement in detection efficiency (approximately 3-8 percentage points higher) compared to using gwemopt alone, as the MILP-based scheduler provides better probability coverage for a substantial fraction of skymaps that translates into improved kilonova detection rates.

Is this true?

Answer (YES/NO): NO